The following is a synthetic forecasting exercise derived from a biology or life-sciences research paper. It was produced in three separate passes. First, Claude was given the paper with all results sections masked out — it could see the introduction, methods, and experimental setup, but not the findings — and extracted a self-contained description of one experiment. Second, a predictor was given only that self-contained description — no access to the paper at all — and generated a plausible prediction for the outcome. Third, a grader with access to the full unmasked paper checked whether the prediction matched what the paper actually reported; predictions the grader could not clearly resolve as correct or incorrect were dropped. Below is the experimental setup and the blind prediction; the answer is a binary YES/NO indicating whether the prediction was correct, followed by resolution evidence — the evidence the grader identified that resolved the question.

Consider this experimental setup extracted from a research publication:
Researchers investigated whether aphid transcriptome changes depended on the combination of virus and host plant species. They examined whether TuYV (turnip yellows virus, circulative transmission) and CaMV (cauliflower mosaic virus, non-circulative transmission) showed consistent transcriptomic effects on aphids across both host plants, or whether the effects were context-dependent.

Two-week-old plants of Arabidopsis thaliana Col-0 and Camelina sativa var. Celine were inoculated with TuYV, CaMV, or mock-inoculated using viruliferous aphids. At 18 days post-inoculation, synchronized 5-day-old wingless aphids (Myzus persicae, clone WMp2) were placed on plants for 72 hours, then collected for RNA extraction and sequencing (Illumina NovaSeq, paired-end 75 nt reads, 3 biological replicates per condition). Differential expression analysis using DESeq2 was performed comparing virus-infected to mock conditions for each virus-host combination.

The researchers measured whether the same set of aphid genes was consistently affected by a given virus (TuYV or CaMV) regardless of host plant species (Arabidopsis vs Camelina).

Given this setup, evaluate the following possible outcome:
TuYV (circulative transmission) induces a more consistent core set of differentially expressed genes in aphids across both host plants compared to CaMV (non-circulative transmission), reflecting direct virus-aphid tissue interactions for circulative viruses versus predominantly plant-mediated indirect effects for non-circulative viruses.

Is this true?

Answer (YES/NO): NO